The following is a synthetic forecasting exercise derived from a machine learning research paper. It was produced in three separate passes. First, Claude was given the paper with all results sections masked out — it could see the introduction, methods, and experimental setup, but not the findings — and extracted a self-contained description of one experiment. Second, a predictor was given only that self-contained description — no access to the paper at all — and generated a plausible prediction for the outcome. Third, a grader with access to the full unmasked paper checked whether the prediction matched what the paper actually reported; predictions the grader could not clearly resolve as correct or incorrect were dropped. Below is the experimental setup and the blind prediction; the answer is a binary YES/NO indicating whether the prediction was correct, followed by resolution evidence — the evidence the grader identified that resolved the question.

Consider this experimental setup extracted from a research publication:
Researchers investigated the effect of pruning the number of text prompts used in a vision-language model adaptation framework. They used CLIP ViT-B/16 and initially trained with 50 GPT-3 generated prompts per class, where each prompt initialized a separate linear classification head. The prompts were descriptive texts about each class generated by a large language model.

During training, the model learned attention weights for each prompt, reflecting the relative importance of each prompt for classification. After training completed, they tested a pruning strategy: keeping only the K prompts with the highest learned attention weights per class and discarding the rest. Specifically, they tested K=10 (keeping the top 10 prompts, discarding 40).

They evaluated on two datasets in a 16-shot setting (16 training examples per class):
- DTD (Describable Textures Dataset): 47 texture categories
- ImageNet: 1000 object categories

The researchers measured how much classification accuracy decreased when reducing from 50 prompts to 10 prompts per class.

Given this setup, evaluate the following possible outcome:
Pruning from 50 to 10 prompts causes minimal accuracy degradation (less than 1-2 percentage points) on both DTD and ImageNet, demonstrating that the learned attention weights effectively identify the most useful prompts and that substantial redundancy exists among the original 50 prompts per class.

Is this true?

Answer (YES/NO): YES